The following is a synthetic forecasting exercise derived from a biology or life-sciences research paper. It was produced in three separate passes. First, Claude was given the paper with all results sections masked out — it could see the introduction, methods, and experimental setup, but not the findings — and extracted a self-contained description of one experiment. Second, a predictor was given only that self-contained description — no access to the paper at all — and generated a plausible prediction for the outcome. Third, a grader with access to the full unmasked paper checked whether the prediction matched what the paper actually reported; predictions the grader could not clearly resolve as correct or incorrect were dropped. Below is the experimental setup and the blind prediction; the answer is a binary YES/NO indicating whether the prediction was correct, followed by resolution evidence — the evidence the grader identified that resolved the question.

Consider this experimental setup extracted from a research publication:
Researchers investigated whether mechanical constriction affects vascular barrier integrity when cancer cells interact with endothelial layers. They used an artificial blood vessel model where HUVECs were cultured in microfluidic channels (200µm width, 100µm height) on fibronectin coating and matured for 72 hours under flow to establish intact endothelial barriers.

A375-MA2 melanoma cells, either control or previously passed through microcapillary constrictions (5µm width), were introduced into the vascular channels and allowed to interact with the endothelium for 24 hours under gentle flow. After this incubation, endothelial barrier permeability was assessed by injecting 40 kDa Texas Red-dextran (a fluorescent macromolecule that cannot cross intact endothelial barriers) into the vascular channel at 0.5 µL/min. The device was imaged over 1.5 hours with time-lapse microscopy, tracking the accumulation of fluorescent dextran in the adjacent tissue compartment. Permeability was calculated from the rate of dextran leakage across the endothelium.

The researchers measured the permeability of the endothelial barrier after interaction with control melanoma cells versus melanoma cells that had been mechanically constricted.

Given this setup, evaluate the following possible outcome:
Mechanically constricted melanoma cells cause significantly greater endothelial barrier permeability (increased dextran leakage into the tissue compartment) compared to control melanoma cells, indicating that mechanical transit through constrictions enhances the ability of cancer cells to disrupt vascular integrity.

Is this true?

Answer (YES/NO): YES